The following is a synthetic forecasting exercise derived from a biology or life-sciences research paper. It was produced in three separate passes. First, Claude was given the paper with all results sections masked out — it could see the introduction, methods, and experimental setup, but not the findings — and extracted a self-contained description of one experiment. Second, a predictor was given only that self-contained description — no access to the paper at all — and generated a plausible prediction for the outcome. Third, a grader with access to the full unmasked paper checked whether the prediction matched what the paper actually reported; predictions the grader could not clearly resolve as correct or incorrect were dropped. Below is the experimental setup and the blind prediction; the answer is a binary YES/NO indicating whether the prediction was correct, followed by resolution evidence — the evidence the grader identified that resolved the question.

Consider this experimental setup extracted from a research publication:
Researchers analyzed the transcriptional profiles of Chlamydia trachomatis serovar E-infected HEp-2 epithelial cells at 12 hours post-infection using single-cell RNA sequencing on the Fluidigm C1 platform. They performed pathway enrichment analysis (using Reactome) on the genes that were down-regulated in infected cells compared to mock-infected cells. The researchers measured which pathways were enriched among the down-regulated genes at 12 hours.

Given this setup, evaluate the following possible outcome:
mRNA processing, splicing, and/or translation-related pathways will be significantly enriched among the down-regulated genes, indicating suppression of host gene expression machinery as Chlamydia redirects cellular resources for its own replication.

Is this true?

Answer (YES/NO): NO